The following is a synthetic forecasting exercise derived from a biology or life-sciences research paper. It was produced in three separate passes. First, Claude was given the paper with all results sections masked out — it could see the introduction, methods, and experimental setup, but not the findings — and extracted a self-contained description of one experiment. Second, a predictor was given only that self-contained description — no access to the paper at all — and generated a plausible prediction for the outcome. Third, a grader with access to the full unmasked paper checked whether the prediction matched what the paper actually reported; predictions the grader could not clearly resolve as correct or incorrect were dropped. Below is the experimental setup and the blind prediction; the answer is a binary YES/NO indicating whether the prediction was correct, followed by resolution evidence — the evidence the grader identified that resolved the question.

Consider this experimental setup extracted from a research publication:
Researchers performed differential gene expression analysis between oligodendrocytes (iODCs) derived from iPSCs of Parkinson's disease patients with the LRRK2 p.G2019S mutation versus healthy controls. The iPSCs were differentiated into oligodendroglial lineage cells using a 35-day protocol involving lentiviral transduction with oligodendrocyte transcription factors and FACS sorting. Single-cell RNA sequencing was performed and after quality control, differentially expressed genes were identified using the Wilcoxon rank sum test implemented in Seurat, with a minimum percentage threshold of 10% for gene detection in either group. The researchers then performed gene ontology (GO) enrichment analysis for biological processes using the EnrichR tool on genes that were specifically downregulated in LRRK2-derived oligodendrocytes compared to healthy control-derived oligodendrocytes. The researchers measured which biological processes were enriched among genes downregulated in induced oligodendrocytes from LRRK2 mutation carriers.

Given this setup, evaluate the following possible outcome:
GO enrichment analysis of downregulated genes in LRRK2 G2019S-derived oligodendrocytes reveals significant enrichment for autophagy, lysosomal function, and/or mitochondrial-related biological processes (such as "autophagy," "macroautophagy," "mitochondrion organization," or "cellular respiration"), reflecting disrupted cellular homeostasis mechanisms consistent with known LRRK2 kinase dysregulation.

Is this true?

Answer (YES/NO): NO